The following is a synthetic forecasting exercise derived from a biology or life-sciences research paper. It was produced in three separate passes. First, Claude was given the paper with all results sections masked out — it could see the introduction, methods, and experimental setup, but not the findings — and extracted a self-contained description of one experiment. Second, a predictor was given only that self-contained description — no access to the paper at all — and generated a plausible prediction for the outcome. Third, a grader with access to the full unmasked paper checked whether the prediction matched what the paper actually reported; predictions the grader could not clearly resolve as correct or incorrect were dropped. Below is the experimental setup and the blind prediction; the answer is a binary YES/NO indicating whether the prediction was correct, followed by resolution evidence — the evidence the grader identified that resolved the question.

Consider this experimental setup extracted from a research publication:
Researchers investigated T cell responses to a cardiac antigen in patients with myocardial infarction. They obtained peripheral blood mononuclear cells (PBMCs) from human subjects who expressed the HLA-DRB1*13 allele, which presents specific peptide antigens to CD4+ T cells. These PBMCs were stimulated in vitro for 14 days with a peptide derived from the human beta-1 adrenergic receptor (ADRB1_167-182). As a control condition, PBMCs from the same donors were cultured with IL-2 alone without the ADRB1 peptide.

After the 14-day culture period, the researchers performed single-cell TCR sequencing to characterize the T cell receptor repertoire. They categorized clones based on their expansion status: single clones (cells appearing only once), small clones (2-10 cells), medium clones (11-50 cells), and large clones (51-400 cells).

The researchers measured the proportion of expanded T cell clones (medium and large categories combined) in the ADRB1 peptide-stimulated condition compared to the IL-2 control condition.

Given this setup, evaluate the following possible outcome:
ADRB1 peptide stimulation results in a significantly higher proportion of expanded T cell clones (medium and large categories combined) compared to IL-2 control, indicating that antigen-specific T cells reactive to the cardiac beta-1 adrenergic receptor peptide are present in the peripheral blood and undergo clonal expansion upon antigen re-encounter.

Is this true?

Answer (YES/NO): YES